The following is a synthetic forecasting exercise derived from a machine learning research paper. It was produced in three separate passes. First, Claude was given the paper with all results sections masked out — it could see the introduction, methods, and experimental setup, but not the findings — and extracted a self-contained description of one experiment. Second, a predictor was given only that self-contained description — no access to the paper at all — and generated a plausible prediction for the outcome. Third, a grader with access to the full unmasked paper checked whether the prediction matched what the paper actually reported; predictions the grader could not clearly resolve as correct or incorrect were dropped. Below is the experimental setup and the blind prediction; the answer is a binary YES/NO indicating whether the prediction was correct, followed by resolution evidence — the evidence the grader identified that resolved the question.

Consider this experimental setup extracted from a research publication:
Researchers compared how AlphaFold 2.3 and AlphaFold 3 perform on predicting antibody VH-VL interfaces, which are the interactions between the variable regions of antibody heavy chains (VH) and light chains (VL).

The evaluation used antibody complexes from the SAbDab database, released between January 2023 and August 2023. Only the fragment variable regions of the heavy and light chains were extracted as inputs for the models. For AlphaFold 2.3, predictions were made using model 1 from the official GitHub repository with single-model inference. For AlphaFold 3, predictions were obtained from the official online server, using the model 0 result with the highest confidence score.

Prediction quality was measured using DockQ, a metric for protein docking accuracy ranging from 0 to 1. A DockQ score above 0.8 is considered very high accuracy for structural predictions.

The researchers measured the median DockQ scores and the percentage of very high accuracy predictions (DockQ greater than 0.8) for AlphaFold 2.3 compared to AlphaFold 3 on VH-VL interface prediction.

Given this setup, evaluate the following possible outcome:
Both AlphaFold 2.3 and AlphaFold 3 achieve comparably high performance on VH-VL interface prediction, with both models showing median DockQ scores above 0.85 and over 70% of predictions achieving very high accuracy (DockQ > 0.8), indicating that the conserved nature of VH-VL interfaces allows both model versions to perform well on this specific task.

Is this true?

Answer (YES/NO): NO